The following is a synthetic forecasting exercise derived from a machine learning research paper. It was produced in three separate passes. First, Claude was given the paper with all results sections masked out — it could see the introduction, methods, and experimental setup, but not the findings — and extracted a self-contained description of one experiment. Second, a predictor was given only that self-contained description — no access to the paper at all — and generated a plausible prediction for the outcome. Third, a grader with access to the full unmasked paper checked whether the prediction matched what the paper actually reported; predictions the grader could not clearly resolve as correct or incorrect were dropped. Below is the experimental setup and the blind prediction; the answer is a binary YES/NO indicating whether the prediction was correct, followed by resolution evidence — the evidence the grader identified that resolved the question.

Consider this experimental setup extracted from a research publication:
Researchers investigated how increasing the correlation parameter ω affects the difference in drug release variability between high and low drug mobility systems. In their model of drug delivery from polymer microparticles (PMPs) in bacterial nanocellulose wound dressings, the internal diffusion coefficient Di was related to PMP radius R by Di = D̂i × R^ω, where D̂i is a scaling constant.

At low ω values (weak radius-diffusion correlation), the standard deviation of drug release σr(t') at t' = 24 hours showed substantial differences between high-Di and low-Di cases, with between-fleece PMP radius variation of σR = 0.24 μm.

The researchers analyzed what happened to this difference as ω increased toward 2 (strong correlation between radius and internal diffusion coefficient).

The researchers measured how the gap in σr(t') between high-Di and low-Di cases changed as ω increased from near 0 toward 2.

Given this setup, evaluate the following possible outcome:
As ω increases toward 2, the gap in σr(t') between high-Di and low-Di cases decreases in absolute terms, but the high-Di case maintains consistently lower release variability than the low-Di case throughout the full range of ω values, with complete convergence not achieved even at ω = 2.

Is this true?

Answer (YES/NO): NO